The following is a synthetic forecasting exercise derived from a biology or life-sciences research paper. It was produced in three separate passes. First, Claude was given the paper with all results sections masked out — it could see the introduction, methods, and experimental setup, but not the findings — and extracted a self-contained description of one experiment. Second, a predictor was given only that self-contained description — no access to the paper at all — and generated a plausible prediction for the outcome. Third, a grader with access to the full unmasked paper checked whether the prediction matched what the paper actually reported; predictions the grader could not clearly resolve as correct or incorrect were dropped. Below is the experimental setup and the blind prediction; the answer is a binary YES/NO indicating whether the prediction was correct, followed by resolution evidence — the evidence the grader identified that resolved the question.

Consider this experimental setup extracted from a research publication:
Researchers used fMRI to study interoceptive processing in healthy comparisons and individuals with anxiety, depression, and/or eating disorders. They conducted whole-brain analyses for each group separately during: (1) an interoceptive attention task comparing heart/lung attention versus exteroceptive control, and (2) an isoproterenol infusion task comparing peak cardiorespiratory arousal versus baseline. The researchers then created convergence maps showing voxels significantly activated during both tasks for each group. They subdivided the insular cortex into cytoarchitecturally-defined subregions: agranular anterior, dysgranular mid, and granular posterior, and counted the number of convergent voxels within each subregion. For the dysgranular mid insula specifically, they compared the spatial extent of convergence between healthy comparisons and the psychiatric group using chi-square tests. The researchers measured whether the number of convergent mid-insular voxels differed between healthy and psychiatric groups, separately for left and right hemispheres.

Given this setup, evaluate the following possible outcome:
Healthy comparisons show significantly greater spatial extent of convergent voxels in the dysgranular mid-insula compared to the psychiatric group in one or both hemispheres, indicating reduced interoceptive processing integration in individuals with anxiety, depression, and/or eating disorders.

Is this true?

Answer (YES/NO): NO